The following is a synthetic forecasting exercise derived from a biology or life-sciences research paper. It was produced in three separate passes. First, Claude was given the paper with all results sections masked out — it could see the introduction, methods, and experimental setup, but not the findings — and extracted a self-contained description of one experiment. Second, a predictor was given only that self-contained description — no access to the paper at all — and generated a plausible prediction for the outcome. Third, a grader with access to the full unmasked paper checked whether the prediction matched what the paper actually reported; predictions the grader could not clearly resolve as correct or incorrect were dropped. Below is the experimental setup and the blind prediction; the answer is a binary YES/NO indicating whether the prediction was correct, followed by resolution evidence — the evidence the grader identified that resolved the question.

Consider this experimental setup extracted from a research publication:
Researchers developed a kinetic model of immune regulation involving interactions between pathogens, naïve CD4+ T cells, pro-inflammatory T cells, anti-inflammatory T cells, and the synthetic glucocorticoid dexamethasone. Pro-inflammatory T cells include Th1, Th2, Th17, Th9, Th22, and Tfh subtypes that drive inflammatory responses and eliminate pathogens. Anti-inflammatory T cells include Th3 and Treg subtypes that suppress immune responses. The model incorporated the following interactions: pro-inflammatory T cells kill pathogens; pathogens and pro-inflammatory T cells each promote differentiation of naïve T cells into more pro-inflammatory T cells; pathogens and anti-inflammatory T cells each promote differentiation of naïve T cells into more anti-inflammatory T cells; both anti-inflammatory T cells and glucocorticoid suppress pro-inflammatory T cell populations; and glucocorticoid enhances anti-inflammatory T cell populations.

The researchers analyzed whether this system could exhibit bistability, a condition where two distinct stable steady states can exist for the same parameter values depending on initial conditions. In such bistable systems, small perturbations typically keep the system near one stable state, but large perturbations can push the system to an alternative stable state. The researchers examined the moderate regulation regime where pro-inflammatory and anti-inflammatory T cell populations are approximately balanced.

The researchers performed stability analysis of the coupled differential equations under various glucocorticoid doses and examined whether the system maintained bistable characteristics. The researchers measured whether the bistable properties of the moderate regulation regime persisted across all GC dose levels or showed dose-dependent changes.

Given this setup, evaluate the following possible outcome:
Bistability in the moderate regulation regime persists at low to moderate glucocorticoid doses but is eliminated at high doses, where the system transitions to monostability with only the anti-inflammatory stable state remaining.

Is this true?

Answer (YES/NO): NO